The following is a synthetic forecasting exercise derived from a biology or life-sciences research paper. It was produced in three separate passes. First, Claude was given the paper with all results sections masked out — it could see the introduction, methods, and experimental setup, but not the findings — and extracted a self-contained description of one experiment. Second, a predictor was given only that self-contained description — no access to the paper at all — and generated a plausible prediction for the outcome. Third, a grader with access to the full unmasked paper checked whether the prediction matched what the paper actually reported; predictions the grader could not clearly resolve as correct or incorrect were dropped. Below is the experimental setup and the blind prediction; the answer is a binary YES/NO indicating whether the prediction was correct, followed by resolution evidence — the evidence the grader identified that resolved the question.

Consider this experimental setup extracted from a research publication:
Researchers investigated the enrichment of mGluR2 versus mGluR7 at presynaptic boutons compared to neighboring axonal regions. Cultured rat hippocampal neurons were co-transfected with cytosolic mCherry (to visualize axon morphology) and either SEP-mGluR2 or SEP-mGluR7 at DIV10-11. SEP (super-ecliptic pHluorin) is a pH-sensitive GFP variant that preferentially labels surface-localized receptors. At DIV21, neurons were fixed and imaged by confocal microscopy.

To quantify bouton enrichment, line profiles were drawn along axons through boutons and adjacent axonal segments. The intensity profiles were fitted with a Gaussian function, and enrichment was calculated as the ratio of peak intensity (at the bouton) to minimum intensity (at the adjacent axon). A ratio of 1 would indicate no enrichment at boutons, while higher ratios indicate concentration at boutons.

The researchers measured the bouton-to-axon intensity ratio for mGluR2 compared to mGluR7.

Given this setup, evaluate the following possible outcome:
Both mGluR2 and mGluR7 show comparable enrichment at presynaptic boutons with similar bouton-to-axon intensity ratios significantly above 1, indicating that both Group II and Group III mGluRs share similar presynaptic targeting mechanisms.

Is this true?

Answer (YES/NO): NO